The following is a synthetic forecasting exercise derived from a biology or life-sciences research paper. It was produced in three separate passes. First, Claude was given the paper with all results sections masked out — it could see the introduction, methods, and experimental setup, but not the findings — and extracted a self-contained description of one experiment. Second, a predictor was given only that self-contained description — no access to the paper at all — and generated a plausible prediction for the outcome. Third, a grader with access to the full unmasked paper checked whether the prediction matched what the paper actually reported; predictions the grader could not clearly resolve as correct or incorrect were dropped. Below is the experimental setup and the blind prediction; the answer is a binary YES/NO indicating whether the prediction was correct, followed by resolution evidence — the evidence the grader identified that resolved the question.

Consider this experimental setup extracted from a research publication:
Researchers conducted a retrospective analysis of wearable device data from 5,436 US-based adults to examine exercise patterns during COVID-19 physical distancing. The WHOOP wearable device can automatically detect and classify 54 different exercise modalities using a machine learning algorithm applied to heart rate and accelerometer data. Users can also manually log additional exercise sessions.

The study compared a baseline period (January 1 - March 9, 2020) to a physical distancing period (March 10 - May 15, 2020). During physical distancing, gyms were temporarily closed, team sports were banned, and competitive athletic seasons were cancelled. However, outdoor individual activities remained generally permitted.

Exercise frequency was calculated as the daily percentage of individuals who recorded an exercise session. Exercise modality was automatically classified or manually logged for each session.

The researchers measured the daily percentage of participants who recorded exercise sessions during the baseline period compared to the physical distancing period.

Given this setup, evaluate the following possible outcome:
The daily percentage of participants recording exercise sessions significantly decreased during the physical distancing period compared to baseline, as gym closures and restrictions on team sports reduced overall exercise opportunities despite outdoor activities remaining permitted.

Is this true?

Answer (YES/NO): NO